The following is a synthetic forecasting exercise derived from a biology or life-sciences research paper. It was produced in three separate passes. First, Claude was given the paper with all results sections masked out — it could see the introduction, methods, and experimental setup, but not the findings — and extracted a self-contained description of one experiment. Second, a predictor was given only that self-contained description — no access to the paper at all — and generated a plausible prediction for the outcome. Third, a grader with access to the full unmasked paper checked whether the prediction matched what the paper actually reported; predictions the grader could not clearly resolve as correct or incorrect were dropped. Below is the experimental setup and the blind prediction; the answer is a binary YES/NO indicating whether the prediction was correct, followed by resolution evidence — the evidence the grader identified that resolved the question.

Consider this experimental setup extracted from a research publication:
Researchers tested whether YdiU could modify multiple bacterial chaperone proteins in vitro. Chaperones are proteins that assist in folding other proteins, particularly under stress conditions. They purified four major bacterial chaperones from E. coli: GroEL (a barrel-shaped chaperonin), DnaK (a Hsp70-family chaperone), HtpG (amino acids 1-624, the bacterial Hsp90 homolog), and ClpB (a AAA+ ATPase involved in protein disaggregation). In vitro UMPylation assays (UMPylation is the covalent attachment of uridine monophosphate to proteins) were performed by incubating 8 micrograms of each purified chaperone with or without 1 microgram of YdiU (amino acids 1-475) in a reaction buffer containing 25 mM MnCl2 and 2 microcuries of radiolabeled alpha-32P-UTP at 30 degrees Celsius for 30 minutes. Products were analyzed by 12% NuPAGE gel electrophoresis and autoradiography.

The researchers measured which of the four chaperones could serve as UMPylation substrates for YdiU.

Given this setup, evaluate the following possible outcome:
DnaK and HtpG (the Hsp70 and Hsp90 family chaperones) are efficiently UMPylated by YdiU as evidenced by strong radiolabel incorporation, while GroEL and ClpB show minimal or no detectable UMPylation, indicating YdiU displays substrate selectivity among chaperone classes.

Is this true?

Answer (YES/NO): NO